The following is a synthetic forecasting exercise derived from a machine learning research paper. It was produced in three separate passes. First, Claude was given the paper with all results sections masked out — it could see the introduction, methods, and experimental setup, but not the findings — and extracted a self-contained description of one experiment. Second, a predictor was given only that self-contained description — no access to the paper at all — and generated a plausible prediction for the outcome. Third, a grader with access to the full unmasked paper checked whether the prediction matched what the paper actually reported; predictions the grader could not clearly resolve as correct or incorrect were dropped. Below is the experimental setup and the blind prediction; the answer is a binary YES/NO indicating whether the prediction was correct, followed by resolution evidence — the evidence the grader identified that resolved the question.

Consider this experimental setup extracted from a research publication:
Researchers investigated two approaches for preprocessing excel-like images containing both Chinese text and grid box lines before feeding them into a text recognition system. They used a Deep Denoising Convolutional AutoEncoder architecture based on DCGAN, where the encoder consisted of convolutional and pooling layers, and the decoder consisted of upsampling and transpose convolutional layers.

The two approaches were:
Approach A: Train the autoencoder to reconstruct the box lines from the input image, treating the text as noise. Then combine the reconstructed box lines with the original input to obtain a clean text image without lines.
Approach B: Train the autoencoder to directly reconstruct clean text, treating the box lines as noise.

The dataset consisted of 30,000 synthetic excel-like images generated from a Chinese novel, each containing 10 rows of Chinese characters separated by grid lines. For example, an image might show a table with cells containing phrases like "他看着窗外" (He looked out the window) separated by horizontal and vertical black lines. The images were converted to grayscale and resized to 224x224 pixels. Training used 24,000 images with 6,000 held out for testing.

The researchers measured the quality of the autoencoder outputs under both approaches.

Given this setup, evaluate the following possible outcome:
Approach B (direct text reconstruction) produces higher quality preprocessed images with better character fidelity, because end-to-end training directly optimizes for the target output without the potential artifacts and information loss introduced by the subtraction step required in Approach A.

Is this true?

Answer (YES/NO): NO